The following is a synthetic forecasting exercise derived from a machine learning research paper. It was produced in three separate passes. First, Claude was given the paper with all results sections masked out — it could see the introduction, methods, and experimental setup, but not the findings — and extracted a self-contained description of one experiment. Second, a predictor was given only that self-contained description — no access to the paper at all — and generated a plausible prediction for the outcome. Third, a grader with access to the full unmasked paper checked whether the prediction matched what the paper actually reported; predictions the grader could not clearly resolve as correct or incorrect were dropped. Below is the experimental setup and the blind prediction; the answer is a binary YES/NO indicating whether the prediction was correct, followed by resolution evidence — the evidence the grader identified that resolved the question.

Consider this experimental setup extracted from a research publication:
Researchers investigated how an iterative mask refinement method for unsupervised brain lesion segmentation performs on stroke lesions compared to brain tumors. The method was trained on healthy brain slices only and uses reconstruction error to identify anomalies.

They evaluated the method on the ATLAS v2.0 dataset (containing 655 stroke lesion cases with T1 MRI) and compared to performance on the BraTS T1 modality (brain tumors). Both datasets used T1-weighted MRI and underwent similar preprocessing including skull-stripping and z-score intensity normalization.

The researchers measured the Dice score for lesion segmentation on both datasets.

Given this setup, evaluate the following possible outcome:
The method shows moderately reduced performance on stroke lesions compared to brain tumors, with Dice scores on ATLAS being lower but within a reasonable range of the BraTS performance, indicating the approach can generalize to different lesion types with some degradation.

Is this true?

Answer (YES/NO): YES